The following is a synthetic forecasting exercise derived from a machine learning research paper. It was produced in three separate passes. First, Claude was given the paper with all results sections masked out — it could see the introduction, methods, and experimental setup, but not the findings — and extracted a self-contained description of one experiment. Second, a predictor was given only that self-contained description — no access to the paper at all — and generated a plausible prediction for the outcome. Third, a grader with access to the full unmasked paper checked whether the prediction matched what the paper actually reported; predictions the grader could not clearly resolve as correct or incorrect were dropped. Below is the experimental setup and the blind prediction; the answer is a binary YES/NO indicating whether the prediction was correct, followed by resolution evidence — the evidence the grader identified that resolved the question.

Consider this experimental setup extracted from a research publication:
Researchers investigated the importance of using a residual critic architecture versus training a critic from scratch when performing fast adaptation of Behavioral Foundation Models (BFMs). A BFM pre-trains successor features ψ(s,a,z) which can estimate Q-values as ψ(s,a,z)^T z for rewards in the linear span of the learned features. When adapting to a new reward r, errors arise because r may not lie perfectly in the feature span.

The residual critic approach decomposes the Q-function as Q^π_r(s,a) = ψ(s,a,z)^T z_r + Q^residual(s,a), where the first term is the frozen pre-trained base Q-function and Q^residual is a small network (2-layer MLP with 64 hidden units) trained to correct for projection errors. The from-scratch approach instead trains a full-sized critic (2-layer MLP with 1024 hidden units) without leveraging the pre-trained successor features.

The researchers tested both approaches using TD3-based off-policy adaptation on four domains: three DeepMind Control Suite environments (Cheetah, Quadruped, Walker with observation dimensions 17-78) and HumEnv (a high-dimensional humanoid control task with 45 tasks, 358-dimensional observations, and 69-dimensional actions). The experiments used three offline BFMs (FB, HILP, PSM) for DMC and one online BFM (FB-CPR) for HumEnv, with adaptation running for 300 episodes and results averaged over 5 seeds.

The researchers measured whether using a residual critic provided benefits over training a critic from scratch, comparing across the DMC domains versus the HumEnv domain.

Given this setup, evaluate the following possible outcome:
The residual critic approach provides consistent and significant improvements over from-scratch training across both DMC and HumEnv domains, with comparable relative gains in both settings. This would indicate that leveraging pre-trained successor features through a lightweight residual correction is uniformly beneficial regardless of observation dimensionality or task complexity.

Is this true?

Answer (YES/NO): NO